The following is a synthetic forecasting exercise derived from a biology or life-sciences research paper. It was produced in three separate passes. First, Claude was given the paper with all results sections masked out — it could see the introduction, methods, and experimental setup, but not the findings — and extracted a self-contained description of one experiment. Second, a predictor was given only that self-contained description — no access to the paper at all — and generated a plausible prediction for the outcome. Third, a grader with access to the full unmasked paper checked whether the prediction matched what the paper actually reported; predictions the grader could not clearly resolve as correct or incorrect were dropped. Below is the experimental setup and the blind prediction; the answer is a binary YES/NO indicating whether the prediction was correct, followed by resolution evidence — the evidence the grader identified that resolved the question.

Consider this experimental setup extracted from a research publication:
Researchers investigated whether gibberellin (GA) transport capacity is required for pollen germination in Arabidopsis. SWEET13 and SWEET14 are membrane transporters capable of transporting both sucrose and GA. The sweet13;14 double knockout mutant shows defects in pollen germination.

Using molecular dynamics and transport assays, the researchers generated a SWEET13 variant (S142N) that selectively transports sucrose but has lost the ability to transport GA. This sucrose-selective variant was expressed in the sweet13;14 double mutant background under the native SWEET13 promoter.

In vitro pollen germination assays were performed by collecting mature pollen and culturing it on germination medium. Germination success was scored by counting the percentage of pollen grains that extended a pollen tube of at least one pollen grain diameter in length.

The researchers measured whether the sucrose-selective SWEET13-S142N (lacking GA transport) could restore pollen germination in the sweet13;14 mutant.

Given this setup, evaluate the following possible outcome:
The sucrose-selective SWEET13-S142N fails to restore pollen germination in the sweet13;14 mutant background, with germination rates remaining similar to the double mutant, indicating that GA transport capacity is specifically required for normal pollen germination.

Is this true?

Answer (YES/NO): NO